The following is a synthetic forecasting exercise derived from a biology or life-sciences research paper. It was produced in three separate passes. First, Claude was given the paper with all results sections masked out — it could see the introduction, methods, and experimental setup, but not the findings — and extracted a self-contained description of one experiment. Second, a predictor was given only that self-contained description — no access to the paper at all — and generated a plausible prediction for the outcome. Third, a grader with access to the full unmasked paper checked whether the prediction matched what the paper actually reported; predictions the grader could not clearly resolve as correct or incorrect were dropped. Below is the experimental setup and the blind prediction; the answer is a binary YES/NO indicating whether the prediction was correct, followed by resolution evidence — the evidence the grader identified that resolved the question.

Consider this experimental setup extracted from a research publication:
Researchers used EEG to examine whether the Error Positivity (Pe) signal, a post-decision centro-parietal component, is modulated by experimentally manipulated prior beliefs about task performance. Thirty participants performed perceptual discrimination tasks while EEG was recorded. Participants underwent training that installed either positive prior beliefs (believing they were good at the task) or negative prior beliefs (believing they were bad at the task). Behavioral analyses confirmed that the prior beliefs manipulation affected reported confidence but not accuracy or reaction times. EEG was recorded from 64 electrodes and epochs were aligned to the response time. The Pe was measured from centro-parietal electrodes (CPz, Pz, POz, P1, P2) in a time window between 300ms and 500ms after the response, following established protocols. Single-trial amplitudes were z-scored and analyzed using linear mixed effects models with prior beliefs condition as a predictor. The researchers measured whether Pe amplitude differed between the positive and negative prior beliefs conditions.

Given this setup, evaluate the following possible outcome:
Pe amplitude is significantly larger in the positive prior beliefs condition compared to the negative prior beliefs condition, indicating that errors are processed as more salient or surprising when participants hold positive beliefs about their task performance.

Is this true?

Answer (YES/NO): NO